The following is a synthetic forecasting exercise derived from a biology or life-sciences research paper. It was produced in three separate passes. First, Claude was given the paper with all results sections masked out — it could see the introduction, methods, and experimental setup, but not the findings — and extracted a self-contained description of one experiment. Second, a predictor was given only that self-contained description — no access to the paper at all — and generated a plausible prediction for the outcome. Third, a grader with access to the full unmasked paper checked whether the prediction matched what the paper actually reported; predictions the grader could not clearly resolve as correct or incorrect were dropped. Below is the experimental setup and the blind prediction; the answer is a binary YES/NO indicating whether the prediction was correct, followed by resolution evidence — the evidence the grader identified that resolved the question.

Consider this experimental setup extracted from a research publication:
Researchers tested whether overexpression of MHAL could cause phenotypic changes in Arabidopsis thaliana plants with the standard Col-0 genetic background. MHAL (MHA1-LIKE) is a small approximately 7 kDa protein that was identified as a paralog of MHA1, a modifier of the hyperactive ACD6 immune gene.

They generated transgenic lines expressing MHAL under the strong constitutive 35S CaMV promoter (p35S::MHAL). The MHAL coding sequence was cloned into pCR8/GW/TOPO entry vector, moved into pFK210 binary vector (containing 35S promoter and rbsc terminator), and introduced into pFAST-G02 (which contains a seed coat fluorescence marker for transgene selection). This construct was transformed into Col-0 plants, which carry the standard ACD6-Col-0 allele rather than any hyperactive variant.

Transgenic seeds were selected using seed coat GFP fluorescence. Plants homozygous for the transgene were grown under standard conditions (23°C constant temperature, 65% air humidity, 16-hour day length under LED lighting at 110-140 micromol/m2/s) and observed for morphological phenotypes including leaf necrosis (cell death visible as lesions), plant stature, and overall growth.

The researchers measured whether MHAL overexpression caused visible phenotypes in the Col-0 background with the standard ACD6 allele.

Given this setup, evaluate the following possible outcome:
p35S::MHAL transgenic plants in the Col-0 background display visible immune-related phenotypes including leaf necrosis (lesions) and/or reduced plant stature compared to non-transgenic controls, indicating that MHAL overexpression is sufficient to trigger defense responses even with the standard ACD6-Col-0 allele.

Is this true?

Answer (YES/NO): YES